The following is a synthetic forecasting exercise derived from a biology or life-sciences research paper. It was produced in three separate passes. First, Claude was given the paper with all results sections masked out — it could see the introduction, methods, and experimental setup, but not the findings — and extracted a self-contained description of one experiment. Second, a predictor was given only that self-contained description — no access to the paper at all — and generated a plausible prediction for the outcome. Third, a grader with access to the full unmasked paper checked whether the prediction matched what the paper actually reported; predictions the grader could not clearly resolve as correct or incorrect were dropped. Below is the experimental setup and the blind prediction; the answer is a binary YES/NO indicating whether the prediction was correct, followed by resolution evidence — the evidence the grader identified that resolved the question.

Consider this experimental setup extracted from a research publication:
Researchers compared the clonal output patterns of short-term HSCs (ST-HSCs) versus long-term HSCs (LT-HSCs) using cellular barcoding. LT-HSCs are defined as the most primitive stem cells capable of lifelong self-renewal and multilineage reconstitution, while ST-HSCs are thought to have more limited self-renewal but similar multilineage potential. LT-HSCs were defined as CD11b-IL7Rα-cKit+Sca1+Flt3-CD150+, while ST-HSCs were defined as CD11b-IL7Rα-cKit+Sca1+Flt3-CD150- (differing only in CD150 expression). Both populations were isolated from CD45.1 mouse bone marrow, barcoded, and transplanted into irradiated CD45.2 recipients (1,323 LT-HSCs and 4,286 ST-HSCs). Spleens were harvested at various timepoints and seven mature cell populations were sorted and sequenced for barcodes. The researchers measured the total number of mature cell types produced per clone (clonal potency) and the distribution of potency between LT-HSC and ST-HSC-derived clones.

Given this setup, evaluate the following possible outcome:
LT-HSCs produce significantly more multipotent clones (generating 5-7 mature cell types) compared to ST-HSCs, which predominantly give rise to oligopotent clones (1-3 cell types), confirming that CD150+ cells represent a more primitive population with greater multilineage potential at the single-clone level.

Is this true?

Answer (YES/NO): NO